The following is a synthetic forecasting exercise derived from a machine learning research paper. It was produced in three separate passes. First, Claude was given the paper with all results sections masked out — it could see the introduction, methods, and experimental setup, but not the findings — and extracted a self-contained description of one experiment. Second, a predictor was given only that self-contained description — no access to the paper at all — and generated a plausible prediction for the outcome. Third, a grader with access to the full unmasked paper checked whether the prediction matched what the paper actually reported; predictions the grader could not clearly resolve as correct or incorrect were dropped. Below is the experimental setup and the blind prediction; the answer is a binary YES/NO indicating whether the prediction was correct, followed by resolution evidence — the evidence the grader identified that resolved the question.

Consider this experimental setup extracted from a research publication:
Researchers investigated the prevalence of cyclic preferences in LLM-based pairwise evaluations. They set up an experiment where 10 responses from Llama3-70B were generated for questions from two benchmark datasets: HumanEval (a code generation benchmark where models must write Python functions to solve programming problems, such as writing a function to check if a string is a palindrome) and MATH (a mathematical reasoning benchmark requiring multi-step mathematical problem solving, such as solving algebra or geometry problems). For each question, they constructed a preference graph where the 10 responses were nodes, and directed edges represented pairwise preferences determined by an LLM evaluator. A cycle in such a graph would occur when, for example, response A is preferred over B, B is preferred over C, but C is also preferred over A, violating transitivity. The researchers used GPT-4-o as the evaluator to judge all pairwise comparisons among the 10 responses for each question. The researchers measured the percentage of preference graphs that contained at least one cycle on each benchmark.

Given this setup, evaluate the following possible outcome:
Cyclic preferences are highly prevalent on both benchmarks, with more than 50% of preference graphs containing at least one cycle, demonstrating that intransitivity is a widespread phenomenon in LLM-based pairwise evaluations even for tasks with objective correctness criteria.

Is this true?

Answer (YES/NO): NO